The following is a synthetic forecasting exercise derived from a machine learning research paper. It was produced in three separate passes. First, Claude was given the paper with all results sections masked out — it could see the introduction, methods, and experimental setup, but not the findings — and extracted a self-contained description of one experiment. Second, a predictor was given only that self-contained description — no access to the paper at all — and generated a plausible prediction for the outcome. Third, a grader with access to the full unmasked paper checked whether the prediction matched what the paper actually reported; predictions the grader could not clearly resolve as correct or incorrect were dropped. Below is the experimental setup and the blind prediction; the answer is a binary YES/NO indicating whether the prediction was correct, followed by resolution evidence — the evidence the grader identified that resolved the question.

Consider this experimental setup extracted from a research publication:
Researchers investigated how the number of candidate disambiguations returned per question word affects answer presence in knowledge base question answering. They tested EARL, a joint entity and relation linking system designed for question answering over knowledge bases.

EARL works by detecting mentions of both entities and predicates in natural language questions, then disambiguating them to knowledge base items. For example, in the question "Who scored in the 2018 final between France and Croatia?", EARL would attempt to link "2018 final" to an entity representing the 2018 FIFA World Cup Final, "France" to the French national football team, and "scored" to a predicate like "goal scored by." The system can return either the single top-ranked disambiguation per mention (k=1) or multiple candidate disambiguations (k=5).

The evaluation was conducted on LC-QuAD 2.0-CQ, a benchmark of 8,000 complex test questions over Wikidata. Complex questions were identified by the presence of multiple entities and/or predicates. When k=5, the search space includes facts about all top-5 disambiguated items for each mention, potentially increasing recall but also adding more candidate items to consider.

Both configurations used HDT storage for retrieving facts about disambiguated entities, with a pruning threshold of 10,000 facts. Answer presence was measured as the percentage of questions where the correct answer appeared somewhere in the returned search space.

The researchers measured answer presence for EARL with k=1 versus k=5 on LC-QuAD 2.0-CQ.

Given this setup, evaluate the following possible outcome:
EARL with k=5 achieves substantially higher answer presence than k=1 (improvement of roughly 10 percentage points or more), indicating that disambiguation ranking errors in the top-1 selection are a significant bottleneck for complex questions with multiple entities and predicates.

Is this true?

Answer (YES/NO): YES